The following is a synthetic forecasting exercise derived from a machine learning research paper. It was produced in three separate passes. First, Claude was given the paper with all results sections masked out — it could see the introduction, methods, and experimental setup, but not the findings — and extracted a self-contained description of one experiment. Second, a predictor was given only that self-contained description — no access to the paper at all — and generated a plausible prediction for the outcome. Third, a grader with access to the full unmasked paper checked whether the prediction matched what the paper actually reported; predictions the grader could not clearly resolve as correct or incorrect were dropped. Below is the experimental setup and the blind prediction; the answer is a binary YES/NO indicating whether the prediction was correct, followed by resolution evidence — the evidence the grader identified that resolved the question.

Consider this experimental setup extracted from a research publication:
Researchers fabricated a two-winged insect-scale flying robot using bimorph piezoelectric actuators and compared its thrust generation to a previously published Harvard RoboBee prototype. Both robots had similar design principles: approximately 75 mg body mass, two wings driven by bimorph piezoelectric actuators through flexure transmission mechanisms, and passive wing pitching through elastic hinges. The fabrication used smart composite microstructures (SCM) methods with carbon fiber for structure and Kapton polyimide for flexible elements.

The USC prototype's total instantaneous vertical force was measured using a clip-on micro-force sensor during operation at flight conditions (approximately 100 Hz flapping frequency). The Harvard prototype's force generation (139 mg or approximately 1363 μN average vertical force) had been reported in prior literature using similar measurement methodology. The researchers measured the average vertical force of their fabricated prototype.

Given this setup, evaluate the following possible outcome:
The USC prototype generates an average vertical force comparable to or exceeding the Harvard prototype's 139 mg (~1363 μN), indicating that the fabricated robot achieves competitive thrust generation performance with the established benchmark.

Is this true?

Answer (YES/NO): YES